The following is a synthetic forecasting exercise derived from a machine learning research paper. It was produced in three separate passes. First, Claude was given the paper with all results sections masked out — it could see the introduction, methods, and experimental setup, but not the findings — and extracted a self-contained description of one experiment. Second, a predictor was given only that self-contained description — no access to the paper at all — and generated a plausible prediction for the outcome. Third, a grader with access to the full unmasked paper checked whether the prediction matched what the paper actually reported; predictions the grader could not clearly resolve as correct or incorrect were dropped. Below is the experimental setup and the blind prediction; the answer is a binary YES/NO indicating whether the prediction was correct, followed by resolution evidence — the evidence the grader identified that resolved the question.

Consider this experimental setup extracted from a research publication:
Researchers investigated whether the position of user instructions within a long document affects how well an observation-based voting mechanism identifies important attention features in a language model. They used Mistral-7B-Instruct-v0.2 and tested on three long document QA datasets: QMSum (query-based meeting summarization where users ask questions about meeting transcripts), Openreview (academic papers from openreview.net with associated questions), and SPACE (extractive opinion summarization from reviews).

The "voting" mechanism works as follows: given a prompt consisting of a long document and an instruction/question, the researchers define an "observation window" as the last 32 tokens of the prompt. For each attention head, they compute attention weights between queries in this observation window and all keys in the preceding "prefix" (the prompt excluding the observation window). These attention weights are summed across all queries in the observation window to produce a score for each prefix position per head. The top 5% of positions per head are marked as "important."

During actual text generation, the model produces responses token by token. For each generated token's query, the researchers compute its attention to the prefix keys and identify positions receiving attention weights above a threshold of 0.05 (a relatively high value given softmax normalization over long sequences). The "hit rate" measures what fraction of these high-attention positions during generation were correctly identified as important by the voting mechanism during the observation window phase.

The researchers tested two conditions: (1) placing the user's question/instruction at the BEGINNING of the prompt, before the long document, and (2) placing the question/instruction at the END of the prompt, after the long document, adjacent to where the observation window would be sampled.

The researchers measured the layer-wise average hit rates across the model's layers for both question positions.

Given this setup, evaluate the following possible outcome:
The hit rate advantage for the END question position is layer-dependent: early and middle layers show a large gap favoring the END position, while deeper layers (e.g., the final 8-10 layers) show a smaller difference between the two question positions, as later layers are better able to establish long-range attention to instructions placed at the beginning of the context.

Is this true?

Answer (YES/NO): NO